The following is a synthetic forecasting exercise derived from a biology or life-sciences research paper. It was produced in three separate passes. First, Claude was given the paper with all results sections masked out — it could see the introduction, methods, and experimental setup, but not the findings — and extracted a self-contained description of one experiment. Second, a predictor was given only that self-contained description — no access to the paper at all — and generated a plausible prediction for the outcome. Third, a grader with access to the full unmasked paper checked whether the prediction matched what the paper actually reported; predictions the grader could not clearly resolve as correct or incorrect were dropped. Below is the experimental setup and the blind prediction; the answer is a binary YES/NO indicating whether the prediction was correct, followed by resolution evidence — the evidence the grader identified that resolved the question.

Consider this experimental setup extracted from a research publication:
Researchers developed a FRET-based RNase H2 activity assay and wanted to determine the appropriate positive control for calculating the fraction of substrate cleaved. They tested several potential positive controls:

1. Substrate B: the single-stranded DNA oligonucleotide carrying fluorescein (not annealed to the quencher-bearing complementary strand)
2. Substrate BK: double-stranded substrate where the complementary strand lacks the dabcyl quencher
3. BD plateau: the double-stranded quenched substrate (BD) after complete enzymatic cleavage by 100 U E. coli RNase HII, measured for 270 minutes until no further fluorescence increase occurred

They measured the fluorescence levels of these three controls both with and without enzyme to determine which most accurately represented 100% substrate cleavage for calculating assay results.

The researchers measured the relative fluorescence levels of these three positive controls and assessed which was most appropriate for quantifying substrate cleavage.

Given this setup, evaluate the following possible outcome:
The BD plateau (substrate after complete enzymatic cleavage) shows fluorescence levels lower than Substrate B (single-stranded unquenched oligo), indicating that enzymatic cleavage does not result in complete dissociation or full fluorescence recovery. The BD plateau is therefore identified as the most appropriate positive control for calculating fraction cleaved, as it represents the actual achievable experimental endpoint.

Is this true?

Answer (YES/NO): NO